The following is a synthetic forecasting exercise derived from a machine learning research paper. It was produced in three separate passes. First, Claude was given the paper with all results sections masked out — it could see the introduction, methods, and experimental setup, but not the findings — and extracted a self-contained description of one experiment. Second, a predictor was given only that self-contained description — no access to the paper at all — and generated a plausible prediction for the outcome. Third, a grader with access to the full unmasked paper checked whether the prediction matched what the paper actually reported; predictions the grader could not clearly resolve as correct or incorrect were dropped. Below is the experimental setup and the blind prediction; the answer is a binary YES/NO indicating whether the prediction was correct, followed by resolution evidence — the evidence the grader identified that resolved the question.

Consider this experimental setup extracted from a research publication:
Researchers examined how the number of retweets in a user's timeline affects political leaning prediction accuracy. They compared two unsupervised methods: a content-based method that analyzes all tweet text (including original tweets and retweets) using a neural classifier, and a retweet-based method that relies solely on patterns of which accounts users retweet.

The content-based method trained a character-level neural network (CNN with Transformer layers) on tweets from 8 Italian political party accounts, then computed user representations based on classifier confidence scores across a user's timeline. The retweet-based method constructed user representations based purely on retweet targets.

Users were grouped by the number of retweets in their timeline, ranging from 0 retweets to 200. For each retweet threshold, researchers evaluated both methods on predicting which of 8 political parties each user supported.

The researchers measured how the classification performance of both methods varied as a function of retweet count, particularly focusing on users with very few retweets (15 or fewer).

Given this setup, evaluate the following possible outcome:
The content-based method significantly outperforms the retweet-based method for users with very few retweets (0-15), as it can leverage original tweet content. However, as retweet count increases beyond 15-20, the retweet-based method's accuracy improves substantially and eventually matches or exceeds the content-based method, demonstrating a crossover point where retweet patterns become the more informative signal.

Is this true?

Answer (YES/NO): NO